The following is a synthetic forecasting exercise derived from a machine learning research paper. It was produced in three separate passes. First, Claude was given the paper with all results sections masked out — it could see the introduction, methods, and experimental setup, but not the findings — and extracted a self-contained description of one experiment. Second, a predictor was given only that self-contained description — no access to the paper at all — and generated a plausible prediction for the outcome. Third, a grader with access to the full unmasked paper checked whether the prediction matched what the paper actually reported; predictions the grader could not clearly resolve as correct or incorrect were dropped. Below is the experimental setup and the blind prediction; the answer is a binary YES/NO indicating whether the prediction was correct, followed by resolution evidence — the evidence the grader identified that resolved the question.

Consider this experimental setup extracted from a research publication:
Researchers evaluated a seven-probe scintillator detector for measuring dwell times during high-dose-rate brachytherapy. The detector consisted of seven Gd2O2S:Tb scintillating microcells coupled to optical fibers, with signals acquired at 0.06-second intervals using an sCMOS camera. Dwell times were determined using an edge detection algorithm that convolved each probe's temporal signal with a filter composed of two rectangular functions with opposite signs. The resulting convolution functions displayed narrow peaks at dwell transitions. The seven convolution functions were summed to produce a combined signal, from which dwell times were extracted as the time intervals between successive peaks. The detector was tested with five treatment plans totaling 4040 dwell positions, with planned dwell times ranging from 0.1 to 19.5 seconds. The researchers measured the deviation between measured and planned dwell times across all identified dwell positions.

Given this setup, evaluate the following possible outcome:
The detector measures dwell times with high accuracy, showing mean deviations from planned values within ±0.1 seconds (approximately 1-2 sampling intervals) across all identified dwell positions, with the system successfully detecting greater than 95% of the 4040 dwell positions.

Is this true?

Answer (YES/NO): YES